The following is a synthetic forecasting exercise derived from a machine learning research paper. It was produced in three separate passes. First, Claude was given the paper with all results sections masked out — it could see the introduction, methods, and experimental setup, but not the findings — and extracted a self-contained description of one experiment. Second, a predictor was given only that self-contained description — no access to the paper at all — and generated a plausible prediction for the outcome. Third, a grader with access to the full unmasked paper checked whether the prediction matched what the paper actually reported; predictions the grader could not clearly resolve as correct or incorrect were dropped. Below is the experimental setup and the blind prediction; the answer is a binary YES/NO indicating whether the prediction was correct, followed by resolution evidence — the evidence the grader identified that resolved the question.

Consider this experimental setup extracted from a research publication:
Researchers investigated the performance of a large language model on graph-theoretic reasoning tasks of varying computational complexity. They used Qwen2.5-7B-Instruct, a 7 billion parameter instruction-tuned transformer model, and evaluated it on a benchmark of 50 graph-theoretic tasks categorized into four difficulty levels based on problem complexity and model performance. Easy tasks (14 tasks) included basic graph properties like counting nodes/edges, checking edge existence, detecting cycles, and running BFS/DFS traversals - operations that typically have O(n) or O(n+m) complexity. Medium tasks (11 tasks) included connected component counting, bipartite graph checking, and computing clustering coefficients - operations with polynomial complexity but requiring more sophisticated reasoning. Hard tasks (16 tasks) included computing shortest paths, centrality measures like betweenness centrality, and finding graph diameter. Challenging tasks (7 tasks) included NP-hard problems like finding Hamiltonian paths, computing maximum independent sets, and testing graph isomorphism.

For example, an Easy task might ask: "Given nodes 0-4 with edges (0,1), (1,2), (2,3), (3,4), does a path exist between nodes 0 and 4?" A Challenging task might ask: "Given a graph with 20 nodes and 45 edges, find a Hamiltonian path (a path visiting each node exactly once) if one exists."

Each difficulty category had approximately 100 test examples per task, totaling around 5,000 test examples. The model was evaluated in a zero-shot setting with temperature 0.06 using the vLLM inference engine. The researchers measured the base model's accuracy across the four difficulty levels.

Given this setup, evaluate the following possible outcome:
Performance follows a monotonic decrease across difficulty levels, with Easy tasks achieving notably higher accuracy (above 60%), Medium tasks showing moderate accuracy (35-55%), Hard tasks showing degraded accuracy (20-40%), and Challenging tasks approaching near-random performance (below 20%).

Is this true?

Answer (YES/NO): NO